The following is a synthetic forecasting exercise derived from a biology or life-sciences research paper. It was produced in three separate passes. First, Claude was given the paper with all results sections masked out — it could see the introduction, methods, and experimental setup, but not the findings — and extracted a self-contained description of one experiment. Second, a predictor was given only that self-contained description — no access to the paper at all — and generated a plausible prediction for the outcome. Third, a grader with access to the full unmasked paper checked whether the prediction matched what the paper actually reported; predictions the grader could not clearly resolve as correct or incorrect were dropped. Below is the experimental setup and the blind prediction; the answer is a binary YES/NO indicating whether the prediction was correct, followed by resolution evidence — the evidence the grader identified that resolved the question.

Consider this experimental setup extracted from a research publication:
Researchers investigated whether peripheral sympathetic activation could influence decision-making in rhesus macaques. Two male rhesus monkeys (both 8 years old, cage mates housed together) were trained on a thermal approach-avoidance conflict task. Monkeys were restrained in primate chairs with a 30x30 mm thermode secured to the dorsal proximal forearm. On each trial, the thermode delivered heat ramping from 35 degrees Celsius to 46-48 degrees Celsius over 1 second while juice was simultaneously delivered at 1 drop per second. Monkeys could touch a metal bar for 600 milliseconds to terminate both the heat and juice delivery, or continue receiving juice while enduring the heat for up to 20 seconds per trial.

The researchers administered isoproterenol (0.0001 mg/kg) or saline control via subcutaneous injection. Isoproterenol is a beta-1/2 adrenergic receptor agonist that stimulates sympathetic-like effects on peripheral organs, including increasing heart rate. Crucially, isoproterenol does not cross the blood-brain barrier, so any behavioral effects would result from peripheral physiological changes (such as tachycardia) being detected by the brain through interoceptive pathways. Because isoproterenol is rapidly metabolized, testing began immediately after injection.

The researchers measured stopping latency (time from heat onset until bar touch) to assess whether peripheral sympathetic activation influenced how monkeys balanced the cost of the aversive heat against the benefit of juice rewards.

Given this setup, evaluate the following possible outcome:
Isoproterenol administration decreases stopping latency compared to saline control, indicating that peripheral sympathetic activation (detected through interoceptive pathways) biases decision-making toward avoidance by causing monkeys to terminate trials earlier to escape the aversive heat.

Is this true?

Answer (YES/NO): YES